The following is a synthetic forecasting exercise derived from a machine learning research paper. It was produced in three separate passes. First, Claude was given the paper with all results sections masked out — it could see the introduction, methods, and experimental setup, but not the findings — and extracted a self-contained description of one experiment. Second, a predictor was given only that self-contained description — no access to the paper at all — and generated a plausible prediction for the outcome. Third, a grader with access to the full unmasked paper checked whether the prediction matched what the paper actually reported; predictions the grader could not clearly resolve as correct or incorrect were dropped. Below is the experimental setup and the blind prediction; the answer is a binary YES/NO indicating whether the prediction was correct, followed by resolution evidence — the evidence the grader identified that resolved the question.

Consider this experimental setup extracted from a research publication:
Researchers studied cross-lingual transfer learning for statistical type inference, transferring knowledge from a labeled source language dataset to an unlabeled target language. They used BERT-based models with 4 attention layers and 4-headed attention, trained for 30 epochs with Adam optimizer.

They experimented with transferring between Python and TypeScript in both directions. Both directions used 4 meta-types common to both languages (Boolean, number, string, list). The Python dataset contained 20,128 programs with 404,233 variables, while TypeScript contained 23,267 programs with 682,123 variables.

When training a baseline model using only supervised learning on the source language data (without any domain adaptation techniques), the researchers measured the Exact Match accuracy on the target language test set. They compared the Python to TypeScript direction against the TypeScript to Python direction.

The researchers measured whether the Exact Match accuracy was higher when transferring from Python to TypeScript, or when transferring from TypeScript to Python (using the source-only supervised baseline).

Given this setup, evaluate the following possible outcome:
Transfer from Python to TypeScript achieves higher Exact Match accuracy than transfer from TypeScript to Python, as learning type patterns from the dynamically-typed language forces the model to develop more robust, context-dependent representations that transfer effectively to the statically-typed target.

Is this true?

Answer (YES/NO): YES